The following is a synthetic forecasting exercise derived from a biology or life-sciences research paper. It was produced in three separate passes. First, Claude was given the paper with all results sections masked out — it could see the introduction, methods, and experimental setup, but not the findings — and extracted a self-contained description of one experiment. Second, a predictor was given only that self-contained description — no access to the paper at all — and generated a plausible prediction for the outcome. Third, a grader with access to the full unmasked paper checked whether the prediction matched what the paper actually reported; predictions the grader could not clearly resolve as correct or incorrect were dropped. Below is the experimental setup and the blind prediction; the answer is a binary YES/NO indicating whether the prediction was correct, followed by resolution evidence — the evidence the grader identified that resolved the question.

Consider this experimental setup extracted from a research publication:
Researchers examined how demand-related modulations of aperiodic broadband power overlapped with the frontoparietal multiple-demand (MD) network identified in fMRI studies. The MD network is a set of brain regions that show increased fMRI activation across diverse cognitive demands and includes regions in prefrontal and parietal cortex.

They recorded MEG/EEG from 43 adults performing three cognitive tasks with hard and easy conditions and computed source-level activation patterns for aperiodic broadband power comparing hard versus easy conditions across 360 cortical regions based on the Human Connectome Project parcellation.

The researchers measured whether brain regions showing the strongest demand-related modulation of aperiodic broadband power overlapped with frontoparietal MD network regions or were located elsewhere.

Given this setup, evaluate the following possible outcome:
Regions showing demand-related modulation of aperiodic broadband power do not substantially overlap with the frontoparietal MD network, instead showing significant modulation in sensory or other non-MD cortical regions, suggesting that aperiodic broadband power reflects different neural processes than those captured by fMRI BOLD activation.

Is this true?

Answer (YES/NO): NO